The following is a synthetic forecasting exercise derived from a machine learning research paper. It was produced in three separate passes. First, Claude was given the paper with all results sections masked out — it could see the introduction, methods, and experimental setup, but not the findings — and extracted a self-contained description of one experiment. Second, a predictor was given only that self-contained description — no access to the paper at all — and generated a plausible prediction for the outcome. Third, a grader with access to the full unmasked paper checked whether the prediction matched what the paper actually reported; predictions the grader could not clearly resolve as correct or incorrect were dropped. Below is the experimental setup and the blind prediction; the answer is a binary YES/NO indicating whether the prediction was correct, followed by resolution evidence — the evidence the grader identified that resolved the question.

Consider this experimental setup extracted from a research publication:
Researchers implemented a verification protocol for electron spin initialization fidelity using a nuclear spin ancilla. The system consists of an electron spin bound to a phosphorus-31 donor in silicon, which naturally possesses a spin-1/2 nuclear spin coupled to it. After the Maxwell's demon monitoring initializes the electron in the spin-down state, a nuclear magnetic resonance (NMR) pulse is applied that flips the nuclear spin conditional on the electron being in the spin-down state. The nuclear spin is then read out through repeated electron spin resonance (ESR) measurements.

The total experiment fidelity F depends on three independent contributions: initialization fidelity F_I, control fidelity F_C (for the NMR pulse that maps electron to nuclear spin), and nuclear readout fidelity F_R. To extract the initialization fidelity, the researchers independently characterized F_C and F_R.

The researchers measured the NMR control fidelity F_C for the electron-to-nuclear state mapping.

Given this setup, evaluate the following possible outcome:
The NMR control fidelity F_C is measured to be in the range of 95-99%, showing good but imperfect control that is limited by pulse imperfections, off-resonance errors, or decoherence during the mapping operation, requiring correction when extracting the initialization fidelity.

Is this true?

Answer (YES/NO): NO